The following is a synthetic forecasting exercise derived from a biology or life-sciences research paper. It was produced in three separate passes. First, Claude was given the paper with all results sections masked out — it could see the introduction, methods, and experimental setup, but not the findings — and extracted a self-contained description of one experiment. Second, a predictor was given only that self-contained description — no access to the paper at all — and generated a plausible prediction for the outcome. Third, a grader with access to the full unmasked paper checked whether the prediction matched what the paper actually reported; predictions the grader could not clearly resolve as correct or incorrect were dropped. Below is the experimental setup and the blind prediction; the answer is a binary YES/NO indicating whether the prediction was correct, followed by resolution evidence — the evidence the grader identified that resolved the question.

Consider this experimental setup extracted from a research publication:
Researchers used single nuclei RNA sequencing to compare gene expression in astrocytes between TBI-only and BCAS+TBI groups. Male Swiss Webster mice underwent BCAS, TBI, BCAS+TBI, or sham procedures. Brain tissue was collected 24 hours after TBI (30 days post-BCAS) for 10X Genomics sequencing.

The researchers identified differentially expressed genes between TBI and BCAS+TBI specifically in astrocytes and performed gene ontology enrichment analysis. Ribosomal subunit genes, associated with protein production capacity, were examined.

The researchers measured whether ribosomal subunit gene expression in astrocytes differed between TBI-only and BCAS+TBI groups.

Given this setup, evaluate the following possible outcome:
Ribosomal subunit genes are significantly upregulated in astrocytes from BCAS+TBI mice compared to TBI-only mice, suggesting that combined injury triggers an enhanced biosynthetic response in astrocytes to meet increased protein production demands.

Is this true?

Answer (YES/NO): NO